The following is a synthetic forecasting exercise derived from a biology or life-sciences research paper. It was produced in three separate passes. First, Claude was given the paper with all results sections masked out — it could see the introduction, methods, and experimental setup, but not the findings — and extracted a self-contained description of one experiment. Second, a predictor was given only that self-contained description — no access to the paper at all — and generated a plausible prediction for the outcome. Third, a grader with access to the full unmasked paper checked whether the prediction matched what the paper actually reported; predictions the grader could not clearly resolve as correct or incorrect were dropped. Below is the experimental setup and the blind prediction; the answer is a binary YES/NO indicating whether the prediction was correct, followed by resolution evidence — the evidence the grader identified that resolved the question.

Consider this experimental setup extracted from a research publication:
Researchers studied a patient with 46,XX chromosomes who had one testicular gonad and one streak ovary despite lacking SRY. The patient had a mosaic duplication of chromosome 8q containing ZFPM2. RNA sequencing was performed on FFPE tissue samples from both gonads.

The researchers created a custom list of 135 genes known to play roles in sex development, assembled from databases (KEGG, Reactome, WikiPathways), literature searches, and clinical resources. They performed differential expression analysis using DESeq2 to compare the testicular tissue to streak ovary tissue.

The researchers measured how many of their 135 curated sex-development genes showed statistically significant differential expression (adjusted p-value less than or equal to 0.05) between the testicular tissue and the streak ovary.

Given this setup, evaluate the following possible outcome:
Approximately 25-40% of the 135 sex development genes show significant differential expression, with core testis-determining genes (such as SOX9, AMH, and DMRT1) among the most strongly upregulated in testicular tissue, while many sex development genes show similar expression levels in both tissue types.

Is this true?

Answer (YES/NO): NO